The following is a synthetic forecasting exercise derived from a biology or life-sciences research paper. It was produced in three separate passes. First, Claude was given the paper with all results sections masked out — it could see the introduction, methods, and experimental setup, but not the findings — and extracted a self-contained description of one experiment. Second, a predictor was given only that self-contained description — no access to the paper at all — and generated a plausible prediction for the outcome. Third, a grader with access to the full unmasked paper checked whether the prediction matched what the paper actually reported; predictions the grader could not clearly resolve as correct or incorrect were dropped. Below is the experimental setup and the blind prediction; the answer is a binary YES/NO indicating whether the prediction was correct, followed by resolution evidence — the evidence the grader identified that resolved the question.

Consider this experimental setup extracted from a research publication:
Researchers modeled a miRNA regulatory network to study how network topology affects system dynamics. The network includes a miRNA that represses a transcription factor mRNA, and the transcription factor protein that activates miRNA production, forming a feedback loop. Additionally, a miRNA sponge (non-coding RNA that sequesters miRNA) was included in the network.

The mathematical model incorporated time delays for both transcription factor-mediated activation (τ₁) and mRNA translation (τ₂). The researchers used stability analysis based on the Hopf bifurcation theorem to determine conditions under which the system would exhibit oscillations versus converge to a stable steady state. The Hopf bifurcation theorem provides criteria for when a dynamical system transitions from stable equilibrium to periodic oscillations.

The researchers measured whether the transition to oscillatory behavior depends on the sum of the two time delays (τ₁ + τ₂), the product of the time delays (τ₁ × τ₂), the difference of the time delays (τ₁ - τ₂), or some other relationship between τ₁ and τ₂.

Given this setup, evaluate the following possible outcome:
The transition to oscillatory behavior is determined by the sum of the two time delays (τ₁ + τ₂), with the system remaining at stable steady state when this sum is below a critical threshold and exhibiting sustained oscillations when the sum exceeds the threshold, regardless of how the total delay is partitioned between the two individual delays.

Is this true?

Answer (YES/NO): YES